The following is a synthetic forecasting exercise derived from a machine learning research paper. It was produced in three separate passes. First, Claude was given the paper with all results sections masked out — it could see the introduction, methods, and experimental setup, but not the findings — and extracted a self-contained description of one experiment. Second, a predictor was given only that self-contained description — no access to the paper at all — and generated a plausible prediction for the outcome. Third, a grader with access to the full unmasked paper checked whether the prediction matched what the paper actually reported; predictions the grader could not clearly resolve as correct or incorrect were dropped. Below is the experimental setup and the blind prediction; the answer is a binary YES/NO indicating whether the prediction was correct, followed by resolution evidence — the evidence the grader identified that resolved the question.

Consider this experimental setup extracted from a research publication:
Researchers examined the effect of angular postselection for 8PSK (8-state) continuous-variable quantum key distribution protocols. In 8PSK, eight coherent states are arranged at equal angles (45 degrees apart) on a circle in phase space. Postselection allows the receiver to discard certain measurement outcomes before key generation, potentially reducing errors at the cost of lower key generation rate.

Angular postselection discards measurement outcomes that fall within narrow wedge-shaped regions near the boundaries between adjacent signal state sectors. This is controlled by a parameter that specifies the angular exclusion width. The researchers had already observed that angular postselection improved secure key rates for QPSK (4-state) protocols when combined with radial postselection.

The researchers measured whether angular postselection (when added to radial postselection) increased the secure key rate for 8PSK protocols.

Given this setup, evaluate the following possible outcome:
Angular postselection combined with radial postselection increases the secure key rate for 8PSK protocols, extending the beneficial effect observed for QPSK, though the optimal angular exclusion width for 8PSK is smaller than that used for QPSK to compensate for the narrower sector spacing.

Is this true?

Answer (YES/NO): NO